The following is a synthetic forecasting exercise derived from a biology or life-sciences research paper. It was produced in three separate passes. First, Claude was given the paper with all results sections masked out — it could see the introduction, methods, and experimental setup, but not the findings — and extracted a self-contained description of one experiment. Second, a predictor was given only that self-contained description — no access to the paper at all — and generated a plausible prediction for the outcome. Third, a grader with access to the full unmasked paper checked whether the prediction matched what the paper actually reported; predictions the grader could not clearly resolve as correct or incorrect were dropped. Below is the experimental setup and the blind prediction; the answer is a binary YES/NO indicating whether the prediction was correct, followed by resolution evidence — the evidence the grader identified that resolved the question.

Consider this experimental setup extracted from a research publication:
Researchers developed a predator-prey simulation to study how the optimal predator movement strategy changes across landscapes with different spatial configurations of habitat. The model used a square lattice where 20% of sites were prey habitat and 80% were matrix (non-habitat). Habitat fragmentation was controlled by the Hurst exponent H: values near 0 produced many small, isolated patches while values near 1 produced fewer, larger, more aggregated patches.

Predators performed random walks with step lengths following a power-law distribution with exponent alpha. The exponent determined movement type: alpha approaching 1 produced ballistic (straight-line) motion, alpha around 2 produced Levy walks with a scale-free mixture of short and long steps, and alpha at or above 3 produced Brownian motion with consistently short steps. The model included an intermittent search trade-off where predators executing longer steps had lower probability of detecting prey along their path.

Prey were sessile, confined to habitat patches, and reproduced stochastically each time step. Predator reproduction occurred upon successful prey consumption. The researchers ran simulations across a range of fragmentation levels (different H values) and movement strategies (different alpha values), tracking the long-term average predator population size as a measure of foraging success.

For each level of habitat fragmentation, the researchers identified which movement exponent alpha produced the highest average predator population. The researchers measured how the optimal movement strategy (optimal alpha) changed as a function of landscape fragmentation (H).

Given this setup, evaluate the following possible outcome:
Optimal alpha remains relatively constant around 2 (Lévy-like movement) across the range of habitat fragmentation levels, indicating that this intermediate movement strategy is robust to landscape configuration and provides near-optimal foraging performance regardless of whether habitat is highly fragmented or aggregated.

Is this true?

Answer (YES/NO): NO